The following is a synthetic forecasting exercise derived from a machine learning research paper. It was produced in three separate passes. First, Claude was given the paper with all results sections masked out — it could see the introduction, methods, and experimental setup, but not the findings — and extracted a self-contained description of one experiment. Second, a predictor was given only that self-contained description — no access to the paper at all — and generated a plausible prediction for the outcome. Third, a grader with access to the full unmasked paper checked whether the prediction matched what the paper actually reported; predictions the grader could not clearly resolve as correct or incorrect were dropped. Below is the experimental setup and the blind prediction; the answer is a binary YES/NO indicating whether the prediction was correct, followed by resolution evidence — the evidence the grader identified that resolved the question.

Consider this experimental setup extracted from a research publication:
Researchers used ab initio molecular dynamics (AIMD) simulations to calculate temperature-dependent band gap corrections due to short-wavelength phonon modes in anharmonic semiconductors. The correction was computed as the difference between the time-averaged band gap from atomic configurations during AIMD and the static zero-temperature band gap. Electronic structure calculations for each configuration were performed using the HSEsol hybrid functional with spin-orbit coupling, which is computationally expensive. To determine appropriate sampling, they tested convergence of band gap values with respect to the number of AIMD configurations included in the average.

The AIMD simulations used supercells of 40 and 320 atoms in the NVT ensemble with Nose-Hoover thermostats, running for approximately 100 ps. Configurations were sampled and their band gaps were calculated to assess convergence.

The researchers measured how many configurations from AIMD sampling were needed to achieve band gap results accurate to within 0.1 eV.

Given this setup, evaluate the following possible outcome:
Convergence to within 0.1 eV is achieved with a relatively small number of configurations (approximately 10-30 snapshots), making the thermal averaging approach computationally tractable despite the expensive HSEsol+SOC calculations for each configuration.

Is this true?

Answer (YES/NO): YES